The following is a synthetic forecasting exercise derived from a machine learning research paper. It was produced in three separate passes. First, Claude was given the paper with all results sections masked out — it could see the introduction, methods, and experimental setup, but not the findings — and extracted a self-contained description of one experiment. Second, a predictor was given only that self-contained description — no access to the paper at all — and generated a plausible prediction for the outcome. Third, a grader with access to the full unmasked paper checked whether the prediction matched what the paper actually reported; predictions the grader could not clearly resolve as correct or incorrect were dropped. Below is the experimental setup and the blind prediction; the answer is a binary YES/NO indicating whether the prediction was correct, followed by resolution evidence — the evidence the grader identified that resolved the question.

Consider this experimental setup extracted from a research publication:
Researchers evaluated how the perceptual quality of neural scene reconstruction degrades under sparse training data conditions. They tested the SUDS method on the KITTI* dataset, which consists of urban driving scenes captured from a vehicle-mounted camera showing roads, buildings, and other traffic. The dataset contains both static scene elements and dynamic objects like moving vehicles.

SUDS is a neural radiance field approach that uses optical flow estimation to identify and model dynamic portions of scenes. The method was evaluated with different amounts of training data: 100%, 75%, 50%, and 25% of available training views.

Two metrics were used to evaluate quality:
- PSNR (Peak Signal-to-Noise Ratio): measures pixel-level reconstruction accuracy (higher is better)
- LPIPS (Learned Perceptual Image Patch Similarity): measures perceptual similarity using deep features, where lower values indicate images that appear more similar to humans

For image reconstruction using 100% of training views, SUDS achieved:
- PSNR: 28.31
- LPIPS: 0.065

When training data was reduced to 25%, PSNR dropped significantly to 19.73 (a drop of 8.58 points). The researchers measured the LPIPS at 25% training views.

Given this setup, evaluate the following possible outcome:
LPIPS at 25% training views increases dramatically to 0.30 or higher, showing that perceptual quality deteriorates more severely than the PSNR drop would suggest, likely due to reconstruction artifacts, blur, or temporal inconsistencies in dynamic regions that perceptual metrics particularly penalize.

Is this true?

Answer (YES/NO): NO